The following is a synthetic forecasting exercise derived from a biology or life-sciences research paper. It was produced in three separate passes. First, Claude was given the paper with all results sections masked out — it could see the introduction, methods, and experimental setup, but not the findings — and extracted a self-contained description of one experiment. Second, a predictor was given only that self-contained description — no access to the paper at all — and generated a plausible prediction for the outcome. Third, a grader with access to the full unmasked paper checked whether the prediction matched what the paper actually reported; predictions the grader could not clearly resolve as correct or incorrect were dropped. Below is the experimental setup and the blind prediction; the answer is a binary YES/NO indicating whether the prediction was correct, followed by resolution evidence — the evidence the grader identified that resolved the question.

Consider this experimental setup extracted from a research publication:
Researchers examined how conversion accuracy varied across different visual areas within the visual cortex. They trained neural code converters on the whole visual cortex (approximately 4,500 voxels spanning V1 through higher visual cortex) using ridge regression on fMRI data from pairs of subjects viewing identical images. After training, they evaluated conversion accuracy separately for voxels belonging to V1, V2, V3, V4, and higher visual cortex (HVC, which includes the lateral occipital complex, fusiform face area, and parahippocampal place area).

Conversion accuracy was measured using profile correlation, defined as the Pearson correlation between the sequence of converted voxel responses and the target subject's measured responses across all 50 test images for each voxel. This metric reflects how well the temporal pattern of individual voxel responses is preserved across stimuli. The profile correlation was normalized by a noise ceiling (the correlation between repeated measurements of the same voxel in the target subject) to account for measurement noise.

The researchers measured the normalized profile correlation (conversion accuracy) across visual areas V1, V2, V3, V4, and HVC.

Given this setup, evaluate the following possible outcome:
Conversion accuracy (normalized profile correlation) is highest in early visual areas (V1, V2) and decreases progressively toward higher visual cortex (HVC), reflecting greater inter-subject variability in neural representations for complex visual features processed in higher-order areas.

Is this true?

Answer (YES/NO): NO